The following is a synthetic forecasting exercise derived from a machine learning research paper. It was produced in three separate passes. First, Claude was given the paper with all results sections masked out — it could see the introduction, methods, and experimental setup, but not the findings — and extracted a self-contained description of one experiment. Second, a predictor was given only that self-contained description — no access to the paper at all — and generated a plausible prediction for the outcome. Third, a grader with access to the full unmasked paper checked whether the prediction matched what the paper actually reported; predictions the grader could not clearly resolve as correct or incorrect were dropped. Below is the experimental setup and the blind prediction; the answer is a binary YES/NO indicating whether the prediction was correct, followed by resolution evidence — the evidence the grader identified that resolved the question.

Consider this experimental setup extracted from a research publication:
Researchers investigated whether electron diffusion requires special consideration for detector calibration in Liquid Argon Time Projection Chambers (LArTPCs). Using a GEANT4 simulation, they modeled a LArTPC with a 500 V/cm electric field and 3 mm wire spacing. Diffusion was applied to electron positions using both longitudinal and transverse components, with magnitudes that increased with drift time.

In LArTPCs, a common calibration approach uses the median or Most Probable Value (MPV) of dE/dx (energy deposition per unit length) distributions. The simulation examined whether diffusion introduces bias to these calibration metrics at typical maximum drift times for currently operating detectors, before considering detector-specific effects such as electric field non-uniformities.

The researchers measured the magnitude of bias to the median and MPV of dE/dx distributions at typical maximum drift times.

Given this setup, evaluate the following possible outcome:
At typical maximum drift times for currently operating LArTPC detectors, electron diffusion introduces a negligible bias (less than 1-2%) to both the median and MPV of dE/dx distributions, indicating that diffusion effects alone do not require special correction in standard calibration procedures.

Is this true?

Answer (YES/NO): NO